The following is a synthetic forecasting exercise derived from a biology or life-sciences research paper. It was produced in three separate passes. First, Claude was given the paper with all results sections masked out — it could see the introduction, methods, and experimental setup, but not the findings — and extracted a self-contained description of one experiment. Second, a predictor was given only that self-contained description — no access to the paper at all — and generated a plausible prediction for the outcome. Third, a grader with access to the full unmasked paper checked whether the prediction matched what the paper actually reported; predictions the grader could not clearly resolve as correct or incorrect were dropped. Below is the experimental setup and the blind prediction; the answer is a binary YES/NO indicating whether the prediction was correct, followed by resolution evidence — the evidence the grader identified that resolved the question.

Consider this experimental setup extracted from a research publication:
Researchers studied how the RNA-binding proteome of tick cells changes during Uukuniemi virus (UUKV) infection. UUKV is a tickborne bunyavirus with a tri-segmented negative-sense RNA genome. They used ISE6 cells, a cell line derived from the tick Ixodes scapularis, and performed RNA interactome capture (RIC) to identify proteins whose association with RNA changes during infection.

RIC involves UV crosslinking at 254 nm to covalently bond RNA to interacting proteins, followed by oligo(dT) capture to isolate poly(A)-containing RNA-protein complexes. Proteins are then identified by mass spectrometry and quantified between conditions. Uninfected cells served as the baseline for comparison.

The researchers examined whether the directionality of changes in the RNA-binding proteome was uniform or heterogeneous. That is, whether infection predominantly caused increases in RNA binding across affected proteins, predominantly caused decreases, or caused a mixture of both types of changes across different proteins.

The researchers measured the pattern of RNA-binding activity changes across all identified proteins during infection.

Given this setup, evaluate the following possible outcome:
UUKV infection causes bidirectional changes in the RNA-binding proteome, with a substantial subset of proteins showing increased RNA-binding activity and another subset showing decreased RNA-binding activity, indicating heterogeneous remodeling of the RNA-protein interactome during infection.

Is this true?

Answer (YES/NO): YES